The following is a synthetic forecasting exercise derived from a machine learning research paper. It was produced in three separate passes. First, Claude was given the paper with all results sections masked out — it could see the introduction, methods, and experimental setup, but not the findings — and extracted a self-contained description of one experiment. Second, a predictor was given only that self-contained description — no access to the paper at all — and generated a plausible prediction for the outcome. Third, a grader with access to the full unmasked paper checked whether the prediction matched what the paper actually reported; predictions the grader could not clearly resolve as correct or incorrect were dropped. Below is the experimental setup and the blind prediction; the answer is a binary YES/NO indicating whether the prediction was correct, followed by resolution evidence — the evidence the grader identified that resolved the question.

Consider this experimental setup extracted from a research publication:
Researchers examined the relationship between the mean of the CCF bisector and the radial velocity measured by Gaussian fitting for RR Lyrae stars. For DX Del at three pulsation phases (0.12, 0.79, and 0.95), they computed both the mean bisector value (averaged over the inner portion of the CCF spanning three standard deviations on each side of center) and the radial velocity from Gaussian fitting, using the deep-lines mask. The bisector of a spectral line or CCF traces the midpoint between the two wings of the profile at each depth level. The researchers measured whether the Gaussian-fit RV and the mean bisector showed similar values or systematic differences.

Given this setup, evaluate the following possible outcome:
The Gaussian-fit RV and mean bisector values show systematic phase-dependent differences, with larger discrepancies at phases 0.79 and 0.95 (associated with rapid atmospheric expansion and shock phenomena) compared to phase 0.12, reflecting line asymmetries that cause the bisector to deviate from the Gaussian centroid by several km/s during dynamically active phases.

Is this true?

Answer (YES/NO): NO